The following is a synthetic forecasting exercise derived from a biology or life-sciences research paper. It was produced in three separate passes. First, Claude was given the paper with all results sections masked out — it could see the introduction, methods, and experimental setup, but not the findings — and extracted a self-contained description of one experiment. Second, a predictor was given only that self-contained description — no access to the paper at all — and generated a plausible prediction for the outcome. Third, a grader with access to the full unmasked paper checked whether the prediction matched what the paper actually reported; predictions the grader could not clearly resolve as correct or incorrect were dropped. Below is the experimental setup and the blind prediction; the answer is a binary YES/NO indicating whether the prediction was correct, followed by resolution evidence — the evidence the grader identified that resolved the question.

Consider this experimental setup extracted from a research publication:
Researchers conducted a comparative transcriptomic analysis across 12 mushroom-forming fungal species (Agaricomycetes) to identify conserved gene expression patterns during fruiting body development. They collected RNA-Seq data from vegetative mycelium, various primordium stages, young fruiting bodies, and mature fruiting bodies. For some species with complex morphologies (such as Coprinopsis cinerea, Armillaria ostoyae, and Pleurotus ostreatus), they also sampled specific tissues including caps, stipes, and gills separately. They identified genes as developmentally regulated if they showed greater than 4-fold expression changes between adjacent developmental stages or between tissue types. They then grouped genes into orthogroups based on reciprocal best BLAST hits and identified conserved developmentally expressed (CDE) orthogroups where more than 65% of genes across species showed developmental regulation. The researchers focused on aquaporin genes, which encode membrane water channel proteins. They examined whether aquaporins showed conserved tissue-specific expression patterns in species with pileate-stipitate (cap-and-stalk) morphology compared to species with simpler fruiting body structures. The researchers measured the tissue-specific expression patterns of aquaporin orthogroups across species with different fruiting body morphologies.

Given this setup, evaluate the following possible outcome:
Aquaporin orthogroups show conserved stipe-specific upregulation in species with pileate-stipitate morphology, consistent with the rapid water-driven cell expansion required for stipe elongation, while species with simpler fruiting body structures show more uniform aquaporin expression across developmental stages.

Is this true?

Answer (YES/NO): YES